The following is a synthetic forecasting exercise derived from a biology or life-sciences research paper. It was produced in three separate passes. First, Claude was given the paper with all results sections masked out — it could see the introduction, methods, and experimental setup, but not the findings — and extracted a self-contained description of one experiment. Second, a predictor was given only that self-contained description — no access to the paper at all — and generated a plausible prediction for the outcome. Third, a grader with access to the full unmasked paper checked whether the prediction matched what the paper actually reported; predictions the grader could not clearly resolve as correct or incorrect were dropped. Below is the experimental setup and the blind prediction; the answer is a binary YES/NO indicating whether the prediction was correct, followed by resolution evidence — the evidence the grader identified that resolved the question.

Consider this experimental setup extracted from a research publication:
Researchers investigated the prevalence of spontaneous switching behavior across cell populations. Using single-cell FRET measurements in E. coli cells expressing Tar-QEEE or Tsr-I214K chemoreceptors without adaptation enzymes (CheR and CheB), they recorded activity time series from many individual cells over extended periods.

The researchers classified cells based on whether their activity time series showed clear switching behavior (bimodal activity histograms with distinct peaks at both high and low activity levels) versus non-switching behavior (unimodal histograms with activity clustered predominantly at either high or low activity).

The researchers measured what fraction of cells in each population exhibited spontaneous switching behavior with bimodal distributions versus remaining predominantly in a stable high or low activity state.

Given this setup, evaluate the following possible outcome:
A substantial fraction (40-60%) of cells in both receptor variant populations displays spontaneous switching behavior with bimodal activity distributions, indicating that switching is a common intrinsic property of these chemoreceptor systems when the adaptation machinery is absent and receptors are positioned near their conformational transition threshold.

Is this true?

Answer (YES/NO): NO